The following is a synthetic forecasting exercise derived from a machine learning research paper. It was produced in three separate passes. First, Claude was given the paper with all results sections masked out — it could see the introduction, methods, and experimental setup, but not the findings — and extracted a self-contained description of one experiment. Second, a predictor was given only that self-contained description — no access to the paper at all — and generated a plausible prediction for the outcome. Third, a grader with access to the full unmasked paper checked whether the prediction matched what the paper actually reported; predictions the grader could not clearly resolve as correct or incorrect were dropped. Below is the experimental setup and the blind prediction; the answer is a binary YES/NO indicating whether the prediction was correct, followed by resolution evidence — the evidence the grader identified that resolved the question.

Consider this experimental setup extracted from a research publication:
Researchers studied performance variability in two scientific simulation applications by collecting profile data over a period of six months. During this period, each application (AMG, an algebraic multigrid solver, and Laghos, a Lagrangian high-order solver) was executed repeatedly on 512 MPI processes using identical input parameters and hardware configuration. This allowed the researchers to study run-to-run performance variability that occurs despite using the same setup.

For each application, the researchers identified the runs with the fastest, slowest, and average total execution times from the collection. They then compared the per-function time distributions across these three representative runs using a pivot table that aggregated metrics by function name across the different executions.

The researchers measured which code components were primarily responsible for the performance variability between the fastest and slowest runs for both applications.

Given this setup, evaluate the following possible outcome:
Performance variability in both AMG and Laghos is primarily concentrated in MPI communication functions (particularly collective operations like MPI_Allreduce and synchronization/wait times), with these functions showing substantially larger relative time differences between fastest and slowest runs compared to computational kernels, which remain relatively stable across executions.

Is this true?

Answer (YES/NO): YES